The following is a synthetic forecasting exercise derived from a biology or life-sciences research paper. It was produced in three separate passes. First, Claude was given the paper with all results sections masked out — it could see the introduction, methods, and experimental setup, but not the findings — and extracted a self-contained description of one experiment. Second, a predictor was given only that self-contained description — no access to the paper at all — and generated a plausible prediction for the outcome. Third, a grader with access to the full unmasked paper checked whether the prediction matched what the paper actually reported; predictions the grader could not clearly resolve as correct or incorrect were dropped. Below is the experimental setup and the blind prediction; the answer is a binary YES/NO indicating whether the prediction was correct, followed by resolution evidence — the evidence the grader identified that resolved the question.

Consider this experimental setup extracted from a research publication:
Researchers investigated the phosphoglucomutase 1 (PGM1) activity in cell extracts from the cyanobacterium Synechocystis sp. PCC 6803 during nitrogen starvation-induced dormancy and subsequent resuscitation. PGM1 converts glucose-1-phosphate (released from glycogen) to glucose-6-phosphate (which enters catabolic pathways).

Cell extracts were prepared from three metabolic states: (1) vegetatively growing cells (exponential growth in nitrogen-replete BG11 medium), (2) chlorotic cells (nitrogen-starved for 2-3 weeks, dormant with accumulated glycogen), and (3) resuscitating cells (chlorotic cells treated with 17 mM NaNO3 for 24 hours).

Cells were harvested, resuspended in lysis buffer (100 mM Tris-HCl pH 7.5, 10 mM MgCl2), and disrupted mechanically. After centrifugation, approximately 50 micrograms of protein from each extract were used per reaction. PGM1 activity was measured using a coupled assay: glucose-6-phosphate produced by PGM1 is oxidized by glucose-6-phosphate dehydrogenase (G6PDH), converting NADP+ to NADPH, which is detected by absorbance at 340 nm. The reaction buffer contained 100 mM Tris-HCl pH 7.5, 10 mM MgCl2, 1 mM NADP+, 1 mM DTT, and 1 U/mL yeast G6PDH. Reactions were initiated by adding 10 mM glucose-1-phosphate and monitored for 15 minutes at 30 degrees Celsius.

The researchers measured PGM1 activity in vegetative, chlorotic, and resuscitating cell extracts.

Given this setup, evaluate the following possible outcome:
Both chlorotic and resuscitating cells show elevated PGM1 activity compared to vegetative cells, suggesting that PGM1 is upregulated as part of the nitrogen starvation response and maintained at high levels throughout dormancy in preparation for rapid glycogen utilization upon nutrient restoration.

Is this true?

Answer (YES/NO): NO